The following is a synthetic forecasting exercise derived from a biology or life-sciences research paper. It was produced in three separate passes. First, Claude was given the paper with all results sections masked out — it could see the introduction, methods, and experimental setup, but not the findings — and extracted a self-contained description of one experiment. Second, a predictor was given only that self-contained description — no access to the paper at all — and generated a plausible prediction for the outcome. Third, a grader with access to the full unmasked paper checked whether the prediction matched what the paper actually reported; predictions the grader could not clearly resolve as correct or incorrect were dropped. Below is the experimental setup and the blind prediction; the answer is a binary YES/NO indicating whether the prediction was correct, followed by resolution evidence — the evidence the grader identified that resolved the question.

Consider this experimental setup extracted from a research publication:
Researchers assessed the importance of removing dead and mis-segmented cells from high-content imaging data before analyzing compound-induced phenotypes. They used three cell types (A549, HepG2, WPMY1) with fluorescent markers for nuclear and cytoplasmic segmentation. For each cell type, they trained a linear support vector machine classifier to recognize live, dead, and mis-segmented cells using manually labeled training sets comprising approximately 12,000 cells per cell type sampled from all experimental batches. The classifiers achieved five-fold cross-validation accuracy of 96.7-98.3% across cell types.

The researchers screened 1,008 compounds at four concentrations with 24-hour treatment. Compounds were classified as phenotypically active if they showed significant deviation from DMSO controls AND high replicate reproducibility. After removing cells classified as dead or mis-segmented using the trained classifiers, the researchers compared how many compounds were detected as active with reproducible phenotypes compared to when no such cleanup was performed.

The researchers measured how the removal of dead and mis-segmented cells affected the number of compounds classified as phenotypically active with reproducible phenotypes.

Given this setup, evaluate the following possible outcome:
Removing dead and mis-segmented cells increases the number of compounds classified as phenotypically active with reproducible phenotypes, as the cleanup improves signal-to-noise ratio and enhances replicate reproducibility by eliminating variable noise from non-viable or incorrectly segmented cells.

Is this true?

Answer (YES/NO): YES